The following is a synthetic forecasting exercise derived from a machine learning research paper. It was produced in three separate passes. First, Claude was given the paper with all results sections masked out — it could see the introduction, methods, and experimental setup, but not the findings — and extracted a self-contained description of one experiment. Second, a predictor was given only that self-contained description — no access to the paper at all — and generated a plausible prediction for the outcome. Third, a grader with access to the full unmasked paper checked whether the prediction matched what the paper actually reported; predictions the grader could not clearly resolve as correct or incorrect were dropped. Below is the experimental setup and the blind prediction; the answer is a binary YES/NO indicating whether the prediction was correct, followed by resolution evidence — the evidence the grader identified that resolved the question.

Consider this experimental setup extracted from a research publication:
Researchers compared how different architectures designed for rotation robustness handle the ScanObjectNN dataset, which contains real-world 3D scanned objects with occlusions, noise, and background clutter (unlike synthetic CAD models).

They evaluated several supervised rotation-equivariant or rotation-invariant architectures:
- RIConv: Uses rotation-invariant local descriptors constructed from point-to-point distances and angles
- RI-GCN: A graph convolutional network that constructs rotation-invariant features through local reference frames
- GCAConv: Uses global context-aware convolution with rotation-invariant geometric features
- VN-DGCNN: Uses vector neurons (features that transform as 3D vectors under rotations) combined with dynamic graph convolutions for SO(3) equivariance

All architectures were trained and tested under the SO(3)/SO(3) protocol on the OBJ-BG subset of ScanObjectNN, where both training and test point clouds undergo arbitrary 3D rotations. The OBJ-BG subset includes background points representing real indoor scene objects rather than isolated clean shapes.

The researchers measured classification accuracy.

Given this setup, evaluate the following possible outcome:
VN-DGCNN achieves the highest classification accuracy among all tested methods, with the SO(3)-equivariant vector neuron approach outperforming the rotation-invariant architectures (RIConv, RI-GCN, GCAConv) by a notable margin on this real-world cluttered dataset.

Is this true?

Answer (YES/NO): NO